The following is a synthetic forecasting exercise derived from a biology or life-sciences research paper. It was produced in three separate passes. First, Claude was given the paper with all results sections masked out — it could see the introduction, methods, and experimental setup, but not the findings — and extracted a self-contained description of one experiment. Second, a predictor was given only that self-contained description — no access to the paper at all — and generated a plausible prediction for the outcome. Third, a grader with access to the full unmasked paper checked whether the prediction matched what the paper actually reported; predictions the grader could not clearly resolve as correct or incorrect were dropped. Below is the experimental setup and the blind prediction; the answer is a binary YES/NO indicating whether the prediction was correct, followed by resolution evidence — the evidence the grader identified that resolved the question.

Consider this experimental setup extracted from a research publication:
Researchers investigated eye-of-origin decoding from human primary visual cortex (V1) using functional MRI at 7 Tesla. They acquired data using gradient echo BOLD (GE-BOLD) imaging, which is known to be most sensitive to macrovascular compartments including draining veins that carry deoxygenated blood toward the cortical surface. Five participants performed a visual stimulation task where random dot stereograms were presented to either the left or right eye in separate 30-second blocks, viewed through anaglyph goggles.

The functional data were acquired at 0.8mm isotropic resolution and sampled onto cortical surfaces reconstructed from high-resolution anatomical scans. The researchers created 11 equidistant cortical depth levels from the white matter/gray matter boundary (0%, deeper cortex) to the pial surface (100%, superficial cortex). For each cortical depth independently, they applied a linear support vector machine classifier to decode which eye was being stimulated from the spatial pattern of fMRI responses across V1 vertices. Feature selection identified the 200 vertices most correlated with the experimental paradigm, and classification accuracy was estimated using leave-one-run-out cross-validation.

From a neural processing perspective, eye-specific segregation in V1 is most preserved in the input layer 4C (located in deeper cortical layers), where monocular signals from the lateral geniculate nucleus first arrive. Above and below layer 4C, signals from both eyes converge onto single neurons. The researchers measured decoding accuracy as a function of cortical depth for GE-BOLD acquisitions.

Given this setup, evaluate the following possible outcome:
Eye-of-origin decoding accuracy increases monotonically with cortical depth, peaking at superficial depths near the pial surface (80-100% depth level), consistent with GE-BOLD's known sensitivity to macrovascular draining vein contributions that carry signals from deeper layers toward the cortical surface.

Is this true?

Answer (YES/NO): NO